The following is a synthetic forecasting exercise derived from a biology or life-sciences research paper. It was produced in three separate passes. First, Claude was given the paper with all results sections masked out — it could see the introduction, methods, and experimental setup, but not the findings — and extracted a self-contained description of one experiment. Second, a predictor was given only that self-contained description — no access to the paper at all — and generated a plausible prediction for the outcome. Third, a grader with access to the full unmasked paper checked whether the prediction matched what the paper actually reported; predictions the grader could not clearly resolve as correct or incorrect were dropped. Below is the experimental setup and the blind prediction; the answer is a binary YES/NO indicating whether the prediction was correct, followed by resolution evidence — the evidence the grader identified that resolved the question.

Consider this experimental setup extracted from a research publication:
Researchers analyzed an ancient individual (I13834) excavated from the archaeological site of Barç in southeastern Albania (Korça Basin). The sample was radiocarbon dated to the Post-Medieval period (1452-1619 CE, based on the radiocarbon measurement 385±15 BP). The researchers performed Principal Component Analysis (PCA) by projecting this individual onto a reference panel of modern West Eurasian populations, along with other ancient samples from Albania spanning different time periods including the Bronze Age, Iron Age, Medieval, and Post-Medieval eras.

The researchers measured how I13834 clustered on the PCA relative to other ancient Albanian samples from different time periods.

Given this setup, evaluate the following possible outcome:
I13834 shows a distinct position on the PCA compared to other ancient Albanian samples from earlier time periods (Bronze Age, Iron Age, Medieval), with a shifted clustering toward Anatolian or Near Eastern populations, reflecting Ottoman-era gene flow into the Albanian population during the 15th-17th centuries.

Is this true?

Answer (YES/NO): NO